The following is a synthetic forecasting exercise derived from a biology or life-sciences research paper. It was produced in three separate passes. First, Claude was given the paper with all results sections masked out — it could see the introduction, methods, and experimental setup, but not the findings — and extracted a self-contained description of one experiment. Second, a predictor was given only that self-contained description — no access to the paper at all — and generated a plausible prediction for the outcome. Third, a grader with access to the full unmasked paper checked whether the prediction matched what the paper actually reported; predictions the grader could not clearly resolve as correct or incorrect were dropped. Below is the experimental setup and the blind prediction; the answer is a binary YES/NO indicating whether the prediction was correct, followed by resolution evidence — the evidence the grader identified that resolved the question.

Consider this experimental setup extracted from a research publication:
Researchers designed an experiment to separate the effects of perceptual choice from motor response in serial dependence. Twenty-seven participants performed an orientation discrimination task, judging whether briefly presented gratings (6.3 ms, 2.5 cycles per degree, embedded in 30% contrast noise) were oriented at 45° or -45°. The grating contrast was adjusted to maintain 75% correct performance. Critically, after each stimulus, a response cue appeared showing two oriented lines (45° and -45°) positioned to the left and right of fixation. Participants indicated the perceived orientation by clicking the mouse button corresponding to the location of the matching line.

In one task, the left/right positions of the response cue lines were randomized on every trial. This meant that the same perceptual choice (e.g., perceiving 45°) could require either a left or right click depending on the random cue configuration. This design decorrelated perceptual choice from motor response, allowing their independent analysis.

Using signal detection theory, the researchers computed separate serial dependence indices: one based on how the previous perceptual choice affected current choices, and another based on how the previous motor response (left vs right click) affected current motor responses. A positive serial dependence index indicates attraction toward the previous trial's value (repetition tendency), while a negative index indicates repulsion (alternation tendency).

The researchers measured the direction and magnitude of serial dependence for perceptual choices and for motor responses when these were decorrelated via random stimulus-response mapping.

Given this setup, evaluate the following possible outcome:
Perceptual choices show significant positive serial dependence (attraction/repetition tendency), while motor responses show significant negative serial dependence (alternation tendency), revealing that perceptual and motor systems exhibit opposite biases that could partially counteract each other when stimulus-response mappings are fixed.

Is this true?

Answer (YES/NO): YES